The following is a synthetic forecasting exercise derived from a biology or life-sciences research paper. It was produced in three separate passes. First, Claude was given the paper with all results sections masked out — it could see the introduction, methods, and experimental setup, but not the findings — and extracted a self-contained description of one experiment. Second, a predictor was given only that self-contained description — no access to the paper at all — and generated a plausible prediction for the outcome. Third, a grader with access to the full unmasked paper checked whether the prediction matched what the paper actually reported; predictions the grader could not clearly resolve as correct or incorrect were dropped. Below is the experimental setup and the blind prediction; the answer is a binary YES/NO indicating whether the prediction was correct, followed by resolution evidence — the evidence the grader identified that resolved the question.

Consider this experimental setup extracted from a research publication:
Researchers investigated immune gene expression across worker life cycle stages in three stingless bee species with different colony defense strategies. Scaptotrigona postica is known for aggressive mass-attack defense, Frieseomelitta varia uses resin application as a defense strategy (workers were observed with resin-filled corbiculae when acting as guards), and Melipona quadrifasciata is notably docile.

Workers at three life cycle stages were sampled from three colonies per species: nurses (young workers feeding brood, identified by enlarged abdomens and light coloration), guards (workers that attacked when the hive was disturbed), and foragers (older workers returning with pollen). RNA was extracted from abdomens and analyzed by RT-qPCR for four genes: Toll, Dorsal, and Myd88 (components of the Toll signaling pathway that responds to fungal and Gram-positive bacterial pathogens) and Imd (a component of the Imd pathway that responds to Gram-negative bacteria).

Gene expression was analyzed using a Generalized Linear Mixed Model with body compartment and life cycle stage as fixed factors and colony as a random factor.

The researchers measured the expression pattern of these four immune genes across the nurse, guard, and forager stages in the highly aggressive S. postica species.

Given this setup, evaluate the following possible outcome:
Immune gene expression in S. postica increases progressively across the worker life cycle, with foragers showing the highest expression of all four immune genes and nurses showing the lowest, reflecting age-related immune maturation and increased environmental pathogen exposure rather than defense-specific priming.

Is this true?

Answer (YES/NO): NO